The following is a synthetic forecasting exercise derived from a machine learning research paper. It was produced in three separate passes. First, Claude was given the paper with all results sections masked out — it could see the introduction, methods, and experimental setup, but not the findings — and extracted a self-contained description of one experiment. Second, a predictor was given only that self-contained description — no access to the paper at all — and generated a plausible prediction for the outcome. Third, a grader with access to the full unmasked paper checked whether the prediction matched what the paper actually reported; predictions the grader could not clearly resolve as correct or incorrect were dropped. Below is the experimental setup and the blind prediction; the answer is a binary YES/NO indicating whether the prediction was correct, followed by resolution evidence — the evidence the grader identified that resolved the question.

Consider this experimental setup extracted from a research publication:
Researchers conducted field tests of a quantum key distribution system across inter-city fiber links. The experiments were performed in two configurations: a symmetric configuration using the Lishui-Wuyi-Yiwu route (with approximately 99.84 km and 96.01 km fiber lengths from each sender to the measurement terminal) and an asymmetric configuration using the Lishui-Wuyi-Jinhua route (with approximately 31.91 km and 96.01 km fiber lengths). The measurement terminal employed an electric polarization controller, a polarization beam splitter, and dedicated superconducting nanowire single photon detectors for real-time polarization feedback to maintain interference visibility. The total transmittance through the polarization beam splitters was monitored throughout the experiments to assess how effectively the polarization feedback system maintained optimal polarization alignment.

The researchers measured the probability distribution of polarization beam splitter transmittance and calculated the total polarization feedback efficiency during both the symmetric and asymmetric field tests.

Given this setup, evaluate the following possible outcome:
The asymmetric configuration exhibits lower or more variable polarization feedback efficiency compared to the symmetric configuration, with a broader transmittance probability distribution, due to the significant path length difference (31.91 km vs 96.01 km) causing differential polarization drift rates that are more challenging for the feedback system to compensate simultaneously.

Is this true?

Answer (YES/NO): NO